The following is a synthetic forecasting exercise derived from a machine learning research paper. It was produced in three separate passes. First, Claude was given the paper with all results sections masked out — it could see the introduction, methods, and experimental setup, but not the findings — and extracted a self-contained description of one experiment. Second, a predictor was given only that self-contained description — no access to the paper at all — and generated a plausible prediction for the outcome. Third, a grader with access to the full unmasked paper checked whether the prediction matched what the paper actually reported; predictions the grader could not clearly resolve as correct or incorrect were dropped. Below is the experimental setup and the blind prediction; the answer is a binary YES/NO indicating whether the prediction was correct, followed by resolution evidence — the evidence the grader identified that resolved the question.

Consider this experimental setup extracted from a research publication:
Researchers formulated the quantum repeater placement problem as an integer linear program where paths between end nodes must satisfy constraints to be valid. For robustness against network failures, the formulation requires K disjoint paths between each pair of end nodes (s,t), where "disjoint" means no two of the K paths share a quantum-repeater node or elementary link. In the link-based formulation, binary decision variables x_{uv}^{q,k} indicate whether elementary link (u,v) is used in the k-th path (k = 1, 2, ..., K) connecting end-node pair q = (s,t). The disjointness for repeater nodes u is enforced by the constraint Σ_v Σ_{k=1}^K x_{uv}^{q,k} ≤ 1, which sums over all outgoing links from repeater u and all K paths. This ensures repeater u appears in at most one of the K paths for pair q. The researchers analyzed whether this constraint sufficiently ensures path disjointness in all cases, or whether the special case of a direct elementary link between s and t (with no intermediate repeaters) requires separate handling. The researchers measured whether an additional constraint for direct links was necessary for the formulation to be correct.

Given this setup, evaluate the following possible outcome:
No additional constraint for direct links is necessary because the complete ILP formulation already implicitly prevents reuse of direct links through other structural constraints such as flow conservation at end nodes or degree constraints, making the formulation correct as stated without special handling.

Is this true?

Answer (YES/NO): NO